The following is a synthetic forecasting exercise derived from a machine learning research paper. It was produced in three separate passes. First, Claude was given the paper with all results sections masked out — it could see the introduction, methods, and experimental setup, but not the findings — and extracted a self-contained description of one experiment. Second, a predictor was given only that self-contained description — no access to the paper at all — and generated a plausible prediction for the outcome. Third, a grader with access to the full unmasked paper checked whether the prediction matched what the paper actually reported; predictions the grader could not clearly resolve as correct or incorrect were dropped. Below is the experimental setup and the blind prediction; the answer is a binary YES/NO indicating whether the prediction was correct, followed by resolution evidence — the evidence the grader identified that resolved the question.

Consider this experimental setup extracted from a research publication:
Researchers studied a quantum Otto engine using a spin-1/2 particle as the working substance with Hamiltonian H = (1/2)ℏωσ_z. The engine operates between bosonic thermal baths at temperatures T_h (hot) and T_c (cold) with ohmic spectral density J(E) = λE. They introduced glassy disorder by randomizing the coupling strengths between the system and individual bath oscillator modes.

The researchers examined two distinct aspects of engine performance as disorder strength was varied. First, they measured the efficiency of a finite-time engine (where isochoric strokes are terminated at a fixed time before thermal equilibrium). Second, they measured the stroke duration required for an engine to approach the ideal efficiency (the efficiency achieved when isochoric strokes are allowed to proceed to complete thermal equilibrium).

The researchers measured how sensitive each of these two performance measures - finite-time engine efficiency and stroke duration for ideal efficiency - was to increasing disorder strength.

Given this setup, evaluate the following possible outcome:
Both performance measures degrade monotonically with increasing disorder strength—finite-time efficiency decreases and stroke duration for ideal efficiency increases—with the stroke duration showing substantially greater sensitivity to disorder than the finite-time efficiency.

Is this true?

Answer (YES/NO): NO